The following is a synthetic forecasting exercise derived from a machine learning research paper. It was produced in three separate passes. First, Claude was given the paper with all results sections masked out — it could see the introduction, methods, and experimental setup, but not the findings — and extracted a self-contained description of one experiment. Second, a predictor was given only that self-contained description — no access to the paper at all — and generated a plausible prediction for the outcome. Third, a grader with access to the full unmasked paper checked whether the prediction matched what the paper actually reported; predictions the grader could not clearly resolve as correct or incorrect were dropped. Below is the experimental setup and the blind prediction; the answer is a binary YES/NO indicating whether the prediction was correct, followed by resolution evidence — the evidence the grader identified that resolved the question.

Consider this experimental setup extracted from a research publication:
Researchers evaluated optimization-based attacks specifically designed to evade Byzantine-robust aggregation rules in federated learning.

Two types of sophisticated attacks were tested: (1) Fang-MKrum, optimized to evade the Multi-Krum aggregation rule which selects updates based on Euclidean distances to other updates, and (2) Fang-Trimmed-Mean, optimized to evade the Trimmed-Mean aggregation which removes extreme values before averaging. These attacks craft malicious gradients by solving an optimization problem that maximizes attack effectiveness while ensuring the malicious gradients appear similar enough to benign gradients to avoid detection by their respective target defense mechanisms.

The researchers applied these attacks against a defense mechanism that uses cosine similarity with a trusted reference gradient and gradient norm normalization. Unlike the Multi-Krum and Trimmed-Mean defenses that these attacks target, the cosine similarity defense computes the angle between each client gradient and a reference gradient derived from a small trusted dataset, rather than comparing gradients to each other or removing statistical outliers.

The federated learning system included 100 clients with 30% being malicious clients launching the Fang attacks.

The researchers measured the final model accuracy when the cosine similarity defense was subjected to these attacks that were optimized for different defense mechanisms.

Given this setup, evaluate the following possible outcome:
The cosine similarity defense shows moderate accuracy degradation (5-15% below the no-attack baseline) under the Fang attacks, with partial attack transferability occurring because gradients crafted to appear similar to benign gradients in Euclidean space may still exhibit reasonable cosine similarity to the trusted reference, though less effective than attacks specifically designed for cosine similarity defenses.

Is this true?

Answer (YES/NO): NO